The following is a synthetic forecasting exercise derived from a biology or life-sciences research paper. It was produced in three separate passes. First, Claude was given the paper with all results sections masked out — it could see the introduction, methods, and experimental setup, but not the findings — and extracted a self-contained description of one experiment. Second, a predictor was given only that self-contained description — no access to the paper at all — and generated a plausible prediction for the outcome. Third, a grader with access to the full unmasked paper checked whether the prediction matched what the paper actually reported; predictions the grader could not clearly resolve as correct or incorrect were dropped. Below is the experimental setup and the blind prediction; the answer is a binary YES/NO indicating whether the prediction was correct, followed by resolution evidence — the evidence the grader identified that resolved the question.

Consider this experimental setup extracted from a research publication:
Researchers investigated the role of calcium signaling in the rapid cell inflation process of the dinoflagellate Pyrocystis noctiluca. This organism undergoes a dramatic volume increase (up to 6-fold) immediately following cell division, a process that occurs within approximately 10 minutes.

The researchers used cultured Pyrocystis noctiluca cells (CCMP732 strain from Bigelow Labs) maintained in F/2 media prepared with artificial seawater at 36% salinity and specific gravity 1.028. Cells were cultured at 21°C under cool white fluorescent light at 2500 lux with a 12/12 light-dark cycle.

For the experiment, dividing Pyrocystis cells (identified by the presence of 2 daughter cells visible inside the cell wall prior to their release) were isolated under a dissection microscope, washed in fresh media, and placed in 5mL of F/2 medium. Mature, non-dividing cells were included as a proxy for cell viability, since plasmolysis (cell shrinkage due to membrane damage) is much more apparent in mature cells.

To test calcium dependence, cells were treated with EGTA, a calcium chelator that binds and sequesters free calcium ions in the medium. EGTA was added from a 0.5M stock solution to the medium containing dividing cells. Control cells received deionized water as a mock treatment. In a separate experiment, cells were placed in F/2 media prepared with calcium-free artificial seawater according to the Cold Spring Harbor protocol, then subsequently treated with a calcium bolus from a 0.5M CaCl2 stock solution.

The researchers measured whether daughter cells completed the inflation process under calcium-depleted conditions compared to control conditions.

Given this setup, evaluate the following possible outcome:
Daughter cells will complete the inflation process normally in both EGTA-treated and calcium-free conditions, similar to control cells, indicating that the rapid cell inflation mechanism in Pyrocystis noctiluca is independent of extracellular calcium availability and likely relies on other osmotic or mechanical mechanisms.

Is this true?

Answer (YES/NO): NO